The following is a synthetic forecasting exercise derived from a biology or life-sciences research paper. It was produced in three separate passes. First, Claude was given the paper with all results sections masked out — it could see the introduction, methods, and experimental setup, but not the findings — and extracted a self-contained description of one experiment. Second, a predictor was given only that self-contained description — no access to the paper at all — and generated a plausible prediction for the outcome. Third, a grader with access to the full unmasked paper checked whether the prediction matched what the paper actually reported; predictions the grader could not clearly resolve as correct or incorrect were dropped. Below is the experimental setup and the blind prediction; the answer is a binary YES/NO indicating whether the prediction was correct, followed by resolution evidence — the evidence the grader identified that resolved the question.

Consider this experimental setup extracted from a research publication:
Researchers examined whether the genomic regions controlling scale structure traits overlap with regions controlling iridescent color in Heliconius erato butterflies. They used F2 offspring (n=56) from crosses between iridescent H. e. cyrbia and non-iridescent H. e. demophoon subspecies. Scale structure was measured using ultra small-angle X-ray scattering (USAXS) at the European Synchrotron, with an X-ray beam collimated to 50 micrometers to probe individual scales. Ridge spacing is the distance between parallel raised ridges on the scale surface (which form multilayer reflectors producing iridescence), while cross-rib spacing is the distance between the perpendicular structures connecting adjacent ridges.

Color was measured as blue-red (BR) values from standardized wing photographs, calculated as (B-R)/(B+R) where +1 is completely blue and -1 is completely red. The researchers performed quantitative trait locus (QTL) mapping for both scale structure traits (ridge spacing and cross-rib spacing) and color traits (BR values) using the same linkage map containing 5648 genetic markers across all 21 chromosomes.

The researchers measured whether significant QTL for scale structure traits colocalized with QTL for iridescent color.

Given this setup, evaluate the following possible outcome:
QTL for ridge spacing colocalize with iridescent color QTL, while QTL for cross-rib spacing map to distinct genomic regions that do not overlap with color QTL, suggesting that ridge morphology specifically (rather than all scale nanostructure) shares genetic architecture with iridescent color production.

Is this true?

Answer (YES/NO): NO